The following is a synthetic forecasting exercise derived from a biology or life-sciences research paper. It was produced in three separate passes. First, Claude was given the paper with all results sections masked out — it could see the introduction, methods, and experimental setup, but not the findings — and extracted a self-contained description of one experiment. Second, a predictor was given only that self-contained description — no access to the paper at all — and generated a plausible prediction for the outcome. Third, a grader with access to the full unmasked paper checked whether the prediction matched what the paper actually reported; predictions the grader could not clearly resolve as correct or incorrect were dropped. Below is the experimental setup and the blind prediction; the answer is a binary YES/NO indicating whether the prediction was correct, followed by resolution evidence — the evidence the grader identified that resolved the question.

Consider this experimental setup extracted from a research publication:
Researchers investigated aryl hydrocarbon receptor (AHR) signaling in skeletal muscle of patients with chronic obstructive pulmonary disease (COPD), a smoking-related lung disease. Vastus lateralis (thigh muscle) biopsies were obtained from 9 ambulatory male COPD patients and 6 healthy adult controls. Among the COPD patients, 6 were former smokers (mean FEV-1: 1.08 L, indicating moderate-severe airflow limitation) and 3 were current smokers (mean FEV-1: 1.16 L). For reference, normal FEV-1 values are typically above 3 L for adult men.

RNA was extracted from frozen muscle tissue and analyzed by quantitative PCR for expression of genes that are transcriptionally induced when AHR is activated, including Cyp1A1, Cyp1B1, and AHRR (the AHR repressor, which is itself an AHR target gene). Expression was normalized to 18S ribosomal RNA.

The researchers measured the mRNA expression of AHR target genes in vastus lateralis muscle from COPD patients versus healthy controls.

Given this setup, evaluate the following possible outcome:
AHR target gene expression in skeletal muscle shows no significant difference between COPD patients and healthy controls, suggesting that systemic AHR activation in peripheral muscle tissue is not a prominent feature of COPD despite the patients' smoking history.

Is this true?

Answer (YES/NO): NO